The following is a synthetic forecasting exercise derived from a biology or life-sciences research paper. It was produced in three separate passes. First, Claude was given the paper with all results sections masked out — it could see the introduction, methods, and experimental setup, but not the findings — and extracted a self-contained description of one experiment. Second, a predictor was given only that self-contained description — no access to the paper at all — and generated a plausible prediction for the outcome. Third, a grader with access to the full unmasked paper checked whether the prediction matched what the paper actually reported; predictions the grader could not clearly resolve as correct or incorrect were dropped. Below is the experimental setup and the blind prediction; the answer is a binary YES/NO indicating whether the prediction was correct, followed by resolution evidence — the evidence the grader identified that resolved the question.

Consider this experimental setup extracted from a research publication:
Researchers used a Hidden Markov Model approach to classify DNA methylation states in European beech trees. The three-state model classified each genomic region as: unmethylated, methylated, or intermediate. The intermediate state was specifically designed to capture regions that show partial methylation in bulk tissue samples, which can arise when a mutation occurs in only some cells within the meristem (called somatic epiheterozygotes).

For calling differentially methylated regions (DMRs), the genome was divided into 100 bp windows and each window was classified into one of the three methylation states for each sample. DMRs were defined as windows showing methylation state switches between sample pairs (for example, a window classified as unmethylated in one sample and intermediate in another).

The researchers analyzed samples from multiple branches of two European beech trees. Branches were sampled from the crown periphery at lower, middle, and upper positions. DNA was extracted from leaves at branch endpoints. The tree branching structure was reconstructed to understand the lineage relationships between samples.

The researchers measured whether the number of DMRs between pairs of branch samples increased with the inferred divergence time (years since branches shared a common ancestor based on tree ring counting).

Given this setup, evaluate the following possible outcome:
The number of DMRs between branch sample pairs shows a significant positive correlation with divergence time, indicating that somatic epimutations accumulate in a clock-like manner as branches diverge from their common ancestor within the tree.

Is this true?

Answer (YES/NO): YES